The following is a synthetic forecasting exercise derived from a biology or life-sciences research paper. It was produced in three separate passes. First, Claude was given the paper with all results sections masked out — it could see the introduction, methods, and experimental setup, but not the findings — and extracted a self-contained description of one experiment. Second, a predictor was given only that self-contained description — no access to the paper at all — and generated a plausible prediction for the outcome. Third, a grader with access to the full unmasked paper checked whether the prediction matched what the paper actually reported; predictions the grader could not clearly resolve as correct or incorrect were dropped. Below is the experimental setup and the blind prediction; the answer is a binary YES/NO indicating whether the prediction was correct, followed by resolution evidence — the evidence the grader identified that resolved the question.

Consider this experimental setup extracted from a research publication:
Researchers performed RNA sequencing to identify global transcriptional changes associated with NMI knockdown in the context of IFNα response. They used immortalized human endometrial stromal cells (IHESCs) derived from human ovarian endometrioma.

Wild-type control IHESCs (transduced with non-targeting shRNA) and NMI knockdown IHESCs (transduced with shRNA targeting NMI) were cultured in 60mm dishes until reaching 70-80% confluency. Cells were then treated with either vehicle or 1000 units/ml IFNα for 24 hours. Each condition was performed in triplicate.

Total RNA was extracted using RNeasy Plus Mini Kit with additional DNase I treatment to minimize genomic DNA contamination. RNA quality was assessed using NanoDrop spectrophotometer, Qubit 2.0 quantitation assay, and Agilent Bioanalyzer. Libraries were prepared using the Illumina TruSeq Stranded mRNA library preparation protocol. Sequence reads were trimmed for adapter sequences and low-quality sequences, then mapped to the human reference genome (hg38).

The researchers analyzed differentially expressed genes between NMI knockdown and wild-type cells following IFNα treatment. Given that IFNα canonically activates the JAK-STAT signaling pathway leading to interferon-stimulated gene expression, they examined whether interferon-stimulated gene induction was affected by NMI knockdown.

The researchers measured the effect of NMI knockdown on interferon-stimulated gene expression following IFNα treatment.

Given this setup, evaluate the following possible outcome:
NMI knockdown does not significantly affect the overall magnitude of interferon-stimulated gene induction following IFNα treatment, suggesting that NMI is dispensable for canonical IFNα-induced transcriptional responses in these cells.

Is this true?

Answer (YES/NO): NO